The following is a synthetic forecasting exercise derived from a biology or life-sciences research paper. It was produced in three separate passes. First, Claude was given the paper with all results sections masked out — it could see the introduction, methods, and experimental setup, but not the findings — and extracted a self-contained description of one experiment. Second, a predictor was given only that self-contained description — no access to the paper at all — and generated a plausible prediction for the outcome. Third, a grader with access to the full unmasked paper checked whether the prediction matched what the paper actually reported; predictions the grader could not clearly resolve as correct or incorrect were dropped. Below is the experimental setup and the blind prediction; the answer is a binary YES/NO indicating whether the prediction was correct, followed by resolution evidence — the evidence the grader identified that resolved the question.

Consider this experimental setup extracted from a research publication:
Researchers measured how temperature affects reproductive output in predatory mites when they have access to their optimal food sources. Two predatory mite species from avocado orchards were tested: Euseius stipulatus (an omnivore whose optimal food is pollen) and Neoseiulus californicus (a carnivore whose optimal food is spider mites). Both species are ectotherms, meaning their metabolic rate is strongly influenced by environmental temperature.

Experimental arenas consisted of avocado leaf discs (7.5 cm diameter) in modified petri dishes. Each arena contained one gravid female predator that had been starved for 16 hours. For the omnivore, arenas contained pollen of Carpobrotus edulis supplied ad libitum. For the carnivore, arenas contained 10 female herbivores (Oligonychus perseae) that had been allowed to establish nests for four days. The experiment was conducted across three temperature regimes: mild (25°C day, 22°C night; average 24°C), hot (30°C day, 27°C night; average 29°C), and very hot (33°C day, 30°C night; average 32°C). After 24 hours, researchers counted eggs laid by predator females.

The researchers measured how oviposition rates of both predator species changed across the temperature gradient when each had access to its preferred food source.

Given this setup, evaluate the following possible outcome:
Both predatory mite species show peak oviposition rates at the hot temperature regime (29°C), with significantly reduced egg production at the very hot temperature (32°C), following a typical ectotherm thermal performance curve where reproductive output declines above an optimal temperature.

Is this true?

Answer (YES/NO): NO